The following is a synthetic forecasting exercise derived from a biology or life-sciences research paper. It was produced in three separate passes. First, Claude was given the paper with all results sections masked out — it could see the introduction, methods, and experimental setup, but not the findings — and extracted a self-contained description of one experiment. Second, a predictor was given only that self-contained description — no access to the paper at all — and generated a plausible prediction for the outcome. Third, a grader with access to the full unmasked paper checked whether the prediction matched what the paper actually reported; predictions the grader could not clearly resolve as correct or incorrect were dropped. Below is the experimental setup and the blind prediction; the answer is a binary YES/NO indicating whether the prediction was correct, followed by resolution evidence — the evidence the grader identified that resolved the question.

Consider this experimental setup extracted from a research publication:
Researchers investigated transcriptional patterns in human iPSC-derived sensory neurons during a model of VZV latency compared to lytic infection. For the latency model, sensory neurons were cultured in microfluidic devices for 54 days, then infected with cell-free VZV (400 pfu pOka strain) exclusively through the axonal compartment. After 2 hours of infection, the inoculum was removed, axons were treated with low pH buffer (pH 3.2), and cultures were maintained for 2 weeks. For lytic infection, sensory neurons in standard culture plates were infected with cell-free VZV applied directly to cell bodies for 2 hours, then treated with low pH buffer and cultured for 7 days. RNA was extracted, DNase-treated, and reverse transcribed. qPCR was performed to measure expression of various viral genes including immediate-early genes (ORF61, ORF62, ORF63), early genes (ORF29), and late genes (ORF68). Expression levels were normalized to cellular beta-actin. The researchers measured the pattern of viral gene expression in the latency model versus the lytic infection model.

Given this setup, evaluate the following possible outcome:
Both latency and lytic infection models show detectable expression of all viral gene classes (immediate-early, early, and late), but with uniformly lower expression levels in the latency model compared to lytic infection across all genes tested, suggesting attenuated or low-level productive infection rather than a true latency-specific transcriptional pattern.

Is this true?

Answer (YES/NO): NO